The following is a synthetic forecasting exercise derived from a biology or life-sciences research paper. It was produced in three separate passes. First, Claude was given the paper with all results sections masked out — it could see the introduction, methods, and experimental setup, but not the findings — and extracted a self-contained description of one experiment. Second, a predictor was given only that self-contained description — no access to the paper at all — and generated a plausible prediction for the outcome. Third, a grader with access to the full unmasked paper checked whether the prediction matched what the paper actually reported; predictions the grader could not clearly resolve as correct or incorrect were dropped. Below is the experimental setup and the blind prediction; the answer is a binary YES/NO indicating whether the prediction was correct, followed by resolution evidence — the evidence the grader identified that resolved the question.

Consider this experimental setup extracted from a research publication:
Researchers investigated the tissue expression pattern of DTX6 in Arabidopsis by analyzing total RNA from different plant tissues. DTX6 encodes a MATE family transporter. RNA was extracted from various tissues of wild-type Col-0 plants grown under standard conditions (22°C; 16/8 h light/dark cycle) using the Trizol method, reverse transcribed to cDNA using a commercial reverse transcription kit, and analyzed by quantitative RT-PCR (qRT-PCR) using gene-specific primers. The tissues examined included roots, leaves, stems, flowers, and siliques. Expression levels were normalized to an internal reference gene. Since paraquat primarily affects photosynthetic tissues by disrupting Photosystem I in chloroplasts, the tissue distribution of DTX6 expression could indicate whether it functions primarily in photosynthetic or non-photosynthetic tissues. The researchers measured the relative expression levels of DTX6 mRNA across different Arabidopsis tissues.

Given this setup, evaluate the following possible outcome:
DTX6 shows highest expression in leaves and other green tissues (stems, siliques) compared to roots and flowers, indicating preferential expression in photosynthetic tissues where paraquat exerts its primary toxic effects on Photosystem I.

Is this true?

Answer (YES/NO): NO